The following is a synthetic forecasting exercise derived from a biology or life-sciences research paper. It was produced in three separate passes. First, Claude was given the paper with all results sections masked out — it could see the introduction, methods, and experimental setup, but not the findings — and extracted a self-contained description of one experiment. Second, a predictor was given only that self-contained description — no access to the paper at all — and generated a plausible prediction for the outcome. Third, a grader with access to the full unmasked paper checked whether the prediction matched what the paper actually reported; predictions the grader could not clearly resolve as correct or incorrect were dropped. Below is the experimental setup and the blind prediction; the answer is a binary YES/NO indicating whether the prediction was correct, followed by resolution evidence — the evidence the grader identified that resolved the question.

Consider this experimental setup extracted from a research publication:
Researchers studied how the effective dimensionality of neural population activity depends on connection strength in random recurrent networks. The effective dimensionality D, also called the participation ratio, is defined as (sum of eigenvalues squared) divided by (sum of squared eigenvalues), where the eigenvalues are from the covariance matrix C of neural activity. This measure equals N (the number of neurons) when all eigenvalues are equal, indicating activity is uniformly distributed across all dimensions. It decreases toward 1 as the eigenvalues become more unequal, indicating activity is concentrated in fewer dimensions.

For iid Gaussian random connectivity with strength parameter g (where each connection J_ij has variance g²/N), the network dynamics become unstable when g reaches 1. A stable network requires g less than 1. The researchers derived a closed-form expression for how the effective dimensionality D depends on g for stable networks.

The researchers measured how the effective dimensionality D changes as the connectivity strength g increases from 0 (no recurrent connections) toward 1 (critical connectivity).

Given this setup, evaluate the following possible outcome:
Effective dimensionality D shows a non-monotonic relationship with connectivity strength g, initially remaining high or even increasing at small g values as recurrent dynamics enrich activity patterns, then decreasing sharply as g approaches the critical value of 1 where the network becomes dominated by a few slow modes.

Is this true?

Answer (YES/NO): NO